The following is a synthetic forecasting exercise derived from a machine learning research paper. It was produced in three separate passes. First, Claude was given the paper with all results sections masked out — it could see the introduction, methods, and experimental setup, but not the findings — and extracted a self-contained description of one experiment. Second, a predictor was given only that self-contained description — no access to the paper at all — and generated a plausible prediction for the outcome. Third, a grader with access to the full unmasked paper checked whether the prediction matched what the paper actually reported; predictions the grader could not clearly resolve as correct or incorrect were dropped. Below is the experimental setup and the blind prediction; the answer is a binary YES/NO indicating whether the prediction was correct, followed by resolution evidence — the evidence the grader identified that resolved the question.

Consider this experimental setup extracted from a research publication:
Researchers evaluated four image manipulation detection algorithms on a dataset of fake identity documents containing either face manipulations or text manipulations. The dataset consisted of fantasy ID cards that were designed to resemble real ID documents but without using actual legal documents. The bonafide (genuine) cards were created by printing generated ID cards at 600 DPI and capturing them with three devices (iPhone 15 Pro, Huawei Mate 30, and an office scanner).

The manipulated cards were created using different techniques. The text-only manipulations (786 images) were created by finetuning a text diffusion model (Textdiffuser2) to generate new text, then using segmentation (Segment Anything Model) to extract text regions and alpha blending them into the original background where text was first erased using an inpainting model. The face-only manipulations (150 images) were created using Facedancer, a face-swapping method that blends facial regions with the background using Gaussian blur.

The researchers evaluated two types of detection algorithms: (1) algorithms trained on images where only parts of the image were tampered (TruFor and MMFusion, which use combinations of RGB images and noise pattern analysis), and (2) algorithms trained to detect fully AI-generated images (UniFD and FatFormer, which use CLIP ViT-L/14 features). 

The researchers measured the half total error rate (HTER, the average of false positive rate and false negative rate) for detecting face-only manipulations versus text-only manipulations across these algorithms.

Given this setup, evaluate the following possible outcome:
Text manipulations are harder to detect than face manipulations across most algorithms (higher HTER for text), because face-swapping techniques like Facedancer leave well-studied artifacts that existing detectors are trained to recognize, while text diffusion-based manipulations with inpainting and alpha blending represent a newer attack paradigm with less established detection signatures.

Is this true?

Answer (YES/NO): NO